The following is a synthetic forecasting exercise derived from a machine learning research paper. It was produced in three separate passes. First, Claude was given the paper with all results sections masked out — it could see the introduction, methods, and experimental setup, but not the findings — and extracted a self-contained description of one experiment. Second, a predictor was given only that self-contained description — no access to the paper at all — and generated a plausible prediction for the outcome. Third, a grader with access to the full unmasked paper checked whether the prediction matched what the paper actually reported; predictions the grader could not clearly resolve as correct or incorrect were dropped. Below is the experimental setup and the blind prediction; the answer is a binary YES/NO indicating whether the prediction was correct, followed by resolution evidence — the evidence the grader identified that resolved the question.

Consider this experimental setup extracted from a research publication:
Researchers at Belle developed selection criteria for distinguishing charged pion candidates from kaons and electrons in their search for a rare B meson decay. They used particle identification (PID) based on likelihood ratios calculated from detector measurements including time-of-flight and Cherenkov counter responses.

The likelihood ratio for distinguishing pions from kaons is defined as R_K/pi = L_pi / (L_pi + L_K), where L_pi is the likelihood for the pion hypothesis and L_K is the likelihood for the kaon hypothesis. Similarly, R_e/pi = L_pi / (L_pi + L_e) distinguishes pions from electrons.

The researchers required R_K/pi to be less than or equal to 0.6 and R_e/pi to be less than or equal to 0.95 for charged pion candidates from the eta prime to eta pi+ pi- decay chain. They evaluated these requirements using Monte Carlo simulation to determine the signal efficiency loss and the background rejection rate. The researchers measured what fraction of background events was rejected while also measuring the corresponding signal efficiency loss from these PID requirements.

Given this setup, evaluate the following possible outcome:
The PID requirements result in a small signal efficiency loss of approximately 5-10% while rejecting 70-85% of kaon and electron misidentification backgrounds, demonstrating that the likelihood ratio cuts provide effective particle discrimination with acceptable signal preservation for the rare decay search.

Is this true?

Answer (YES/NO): NO